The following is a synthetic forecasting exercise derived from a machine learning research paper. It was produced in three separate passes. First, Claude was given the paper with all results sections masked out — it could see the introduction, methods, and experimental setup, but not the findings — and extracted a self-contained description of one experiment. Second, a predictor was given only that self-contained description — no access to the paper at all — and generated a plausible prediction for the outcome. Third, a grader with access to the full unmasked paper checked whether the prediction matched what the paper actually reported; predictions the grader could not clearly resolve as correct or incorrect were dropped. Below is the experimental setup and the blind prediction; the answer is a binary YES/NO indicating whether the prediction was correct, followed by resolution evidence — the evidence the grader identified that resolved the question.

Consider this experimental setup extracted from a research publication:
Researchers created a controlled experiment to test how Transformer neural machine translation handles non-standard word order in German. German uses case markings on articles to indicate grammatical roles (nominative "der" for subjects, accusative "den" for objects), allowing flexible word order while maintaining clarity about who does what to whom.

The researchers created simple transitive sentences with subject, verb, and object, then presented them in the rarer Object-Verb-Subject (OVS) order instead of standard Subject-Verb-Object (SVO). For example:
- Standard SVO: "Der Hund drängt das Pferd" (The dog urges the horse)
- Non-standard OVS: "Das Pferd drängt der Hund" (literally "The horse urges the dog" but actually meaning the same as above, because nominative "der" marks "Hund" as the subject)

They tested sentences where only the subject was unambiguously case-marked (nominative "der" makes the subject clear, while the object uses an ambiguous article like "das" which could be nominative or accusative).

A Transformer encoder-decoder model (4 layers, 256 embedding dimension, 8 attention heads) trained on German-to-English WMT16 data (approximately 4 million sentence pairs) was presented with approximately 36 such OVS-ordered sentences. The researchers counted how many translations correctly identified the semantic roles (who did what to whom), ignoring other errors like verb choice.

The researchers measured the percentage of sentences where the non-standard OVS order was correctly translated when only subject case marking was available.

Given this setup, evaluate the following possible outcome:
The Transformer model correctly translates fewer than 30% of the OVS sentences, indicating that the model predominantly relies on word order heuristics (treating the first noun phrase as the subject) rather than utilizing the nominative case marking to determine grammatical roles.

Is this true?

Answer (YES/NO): YES